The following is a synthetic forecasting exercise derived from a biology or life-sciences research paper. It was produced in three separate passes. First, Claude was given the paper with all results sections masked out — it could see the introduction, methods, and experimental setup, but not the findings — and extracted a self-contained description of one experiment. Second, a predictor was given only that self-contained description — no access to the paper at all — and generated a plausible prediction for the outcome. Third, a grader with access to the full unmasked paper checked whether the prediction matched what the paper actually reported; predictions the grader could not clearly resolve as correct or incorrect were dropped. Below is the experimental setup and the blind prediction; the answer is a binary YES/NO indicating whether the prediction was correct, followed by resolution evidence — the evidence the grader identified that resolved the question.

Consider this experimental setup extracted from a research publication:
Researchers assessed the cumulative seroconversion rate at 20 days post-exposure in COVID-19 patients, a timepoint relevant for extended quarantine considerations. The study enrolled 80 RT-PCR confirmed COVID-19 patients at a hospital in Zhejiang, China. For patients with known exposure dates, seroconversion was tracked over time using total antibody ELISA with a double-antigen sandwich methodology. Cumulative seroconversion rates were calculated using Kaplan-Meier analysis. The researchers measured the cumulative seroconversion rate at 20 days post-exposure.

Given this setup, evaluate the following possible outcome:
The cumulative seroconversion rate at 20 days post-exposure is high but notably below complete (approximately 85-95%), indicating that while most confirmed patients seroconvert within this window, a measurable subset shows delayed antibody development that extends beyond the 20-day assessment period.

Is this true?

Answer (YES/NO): NO